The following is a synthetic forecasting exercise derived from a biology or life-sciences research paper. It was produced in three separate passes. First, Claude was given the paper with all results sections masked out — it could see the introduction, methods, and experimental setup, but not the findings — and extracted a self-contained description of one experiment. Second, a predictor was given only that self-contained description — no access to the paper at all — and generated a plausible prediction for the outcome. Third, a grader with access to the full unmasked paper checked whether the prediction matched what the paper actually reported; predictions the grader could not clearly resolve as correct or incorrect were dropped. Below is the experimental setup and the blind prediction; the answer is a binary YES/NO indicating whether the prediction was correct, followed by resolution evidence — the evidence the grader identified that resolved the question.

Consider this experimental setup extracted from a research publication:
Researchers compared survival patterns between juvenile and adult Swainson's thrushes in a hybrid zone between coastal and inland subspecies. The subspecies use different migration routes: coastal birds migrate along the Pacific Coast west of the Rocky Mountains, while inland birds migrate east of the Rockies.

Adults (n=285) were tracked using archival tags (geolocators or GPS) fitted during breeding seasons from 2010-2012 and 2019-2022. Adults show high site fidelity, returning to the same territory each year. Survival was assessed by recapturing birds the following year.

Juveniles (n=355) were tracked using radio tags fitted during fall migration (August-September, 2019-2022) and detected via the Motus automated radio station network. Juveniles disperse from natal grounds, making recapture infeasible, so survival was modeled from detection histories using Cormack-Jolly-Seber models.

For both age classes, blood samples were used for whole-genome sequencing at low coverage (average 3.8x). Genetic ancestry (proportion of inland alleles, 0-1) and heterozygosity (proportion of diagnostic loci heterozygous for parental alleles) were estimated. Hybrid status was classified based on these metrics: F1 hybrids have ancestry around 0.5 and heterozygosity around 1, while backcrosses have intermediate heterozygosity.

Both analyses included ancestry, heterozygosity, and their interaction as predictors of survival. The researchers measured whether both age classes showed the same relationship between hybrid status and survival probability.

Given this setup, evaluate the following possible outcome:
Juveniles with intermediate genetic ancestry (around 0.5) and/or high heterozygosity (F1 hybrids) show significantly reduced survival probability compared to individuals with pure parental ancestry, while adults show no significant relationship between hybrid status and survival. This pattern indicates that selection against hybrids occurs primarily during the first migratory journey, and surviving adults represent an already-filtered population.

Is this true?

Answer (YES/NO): YES